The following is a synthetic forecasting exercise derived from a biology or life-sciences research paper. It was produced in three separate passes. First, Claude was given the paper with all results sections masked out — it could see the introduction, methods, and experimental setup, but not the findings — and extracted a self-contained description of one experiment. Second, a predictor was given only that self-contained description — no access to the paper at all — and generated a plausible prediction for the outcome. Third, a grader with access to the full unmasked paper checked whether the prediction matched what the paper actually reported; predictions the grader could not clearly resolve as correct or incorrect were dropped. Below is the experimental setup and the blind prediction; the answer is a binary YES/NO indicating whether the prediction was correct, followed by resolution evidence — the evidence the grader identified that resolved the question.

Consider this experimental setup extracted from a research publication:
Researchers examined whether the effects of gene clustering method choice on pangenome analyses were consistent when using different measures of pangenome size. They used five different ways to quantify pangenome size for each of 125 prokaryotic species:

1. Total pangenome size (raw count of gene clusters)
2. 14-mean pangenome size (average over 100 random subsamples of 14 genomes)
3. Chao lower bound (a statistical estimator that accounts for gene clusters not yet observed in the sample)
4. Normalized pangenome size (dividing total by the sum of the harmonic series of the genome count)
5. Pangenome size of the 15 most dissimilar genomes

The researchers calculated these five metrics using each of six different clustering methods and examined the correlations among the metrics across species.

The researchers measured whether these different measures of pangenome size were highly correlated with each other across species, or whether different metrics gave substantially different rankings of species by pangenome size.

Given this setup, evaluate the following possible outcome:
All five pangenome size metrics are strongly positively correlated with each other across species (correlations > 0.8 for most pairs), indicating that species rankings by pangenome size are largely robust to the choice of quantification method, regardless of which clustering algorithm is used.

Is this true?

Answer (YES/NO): YES